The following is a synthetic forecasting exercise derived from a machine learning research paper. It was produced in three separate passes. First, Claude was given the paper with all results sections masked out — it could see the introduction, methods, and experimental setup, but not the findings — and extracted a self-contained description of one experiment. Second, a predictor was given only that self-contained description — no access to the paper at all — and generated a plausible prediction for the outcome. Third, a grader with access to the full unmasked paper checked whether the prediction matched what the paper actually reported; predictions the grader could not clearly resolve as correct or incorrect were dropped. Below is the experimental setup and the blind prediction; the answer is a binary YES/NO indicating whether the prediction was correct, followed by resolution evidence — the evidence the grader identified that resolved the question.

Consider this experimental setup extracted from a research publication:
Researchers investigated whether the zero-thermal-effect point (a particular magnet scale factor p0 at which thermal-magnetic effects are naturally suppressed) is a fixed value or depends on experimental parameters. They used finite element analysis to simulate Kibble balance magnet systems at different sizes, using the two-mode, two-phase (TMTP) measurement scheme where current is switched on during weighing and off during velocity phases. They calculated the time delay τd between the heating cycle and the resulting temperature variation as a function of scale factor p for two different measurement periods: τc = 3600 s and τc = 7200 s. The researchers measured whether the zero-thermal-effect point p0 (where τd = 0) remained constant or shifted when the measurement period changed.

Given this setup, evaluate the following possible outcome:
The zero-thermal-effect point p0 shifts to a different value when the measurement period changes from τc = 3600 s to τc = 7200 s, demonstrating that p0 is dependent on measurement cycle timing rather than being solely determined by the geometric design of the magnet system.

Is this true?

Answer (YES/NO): YES